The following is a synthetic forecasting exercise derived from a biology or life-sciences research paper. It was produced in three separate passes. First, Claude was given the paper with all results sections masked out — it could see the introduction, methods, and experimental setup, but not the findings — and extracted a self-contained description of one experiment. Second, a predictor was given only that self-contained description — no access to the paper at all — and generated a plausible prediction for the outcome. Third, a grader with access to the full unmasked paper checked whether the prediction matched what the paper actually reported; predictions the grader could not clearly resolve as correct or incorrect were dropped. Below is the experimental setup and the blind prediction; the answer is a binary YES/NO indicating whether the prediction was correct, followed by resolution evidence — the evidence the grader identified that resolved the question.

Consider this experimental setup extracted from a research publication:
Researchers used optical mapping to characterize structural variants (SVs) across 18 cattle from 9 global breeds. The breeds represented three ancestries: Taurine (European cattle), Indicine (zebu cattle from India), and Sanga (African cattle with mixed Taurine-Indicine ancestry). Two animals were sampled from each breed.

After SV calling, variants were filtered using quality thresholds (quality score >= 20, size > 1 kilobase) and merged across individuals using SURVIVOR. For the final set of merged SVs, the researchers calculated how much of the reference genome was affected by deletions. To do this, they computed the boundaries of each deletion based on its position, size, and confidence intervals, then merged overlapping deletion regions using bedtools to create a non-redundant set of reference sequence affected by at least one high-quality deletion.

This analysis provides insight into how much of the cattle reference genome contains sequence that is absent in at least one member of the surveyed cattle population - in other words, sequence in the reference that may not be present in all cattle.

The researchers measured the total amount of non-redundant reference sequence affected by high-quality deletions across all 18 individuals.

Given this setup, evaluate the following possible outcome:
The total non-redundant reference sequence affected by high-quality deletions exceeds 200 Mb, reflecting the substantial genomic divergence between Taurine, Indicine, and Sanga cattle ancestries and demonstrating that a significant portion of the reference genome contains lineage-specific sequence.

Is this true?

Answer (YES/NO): NO